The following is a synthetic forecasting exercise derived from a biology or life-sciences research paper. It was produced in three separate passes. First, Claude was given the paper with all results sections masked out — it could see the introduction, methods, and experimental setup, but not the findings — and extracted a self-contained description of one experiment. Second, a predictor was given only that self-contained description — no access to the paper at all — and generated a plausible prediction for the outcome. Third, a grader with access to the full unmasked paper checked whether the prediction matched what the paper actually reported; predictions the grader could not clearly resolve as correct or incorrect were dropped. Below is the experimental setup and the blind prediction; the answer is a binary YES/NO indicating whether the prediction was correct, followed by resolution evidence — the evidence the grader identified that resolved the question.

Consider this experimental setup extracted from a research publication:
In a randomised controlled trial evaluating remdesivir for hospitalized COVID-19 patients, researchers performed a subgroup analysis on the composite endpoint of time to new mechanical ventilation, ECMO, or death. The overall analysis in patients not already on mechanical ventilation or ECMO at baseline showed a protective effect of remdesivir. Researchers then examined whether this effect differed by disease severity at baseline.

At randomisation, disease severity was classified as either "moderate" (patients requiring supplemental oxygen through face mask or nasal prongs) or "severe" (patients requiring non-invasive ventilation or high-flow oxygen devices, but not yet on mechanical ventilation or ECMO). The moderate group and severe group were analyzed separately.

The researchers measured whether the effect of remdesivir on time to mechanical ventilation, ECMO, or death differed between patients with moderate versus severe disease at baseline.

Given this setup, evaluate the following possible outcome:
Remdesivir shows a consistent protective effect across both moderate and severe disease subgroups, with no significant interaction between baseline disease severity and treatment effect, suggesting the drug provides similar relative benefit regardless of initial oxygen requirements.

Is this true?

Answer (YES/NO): NO